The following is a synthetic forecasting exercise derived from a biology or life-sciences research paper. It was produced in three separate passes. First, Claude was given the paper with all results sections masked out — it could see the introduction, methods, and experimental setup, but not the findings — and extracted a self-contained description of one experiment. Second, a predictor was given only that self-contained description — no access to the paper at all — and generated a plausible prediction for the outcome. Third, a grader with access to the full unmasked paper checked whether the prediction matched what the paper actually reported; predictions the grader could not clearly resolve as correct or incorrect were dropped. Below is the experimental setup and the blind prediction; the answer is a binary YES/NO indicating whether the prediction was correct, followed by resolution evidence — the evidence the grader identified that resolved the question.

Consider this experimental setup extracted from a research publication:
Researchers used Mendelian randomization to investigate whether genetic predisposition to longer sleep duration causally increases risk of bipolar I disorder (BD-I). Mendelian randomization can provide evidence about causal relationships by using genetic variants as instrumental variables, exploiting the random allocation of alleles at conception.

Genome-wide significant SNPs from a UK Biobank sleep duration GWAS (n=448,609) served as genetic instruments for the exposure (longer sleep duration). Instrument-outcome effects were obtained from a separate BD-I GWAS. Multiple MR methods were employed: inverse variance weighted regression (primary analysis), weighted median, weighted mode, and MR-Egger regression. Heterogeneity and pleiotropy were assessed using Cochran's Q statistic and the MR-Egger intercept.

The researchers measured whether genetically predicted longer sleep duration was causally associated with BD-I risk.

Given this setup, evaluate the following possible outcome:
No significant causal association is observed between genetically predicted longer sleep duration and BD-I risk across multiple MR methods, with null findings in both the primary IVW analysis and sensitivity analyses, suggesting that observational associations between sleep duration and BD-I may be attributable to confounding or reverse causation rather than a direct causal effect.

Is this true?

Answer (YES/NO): YES